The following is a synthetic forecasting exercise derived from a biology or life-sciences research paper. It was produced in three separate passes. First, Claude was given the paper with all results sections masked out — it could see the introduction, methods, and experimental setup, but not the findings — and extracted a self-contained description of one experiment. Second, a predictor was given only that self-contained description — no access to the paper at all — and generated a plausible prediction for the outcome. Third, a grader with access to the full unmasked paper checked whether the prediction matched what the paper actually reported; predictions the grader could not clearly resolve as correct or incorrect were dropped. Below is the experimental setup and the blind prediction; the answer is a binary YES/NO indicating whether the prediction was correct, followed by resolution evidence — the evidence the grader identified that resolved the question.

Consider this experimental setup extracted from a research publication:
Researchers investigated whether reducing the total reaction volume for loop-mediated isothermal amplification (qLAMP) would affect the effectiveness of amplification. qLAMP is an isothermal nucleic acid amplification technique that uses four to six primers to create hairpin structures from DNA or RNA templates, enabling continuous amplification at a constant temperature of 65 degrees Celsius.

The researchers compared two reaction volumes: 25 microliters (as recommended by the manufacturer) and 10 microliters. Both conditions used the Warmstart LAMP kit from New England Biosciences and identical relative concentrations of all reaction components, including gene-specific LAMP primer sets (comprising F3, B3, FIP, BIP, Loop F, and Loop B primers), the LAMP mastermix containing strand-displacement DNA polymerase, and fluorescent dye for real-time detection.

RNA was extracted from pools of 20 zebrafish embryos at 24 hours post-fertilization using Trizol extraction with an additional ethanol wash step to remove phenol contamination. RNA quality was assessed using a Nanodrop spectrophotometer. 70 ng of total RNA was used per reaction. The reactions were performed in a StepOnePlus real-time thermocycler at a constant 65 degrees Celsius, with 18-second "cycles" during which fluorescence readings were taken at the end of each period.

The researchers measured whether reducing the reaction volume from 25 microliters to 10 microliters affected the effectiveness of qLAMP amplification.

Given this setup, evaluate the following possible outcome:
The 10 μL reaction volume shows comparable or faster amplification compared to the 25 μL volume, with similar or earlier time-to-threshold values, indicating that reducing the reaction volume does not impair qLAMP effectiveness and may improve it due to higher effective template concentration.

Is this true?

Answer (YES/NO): YES